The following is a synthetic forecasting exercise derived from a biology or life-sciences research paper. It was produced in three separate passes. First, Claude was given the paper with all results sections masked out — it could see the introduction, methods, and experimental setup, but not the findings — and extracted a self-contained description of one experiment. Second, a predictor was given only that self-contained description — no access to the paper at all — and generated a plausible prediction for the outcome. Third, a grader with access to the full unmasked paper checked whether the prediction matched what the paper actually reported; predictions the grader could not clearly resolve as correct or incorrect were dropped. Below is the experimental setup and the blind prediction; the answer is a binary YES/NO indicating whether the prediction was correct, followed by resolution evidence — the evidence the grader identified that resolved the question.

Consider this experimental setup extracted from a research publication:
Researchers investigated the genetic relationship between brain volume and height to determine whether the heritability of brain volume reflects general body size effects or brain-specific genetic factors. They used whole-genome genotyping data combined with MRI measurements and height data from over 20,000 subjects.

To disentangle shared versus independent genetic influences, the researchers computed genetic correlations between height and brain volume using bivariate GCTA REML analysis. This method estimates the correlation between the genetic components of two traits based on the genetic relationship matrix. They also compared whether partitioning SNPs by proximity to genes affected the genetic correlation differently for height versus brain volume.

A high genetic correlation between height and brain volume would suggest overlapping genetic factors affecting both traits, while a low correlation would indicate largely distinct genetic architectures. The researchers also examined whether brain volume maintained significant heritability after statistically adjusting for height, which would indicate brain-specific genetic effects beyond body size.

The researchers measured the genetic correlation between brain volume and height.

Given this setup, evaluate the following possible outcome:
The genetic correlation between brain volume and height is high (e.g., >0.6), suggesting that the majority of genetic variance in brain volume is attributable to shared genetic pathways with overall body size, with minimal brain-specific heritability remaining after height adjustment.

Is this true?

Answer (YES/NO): NO